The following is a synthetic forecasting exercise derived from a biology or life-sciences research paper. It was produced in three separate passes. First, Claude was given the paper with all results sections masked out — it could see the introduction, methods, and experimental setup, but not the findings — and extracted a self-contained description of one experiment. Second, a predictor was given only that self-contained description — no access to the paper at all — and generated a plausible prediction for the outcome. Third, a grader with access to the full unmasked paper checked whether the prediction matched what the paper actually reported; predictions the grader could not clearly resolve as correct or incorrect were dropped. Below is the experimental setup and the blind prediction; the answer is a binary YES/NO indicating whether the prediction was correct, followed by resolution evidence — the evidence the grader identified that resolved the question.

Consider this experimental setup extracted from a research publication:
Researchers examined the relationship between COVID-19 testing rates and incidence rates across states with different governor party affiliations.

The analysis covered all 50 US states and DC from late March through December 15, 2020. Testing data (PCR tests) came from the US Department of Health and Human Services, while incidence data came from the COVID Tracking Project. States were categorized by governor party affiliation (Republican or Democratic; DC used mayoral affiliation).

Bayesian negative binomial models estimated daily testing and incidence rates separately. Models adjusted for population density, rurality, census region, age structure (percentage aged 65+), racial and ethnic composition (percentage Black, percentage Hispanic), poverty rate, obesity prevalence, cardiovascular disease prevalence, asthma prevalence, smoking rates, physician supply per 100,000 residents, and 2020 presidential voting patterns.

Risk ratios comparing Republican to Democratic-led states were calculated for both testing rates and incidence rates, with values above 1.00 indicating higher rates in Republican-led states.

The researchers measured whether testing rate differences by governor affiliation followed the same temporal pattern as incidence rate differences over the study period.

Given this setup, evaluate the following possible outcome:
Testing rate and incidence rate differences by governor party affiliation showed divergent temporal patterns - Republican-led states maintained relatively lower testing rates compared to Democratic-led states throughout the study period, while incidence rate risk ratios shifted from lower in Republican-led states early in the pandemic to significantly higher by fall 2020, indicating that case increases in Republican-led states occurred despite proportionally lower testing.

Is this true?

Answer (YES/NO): NO